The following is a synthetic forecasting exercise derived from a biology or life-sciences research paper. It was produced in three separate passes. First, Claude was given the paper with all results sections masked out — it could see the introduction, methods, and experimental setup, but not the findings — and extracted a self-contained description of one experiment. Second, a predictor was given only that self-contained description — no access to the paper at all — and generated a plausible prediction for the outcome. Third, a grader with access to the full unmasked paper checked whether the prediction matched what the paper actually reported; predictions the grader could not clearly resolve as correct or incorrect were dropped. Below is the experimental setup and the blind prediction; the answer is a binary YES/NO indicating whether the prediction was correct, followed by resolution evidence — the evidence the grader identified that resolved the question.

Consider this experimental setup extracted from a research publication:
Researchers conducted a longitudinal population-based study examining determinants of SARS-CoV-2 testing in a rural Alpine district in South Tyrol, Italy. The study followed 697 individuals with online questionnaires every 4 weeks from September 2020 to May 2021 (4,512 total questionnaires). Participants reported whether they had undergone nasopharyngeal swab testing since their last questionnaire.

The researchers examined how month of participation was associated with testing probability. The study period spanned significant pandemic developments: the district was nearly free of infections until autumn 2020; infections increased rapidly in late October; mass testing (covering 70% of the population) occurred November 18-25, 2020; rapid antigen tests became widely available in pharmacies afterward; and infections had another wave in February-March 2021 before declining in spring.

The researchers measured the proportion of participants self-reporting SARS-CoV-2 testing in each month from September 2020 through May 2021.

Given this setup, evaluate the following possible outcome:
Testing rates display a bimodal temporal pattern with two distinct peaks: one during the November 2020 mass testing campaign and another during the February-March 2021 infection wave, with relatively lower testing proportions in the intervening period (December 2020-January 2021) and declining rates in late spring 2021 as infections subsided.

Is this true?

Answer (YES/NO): NO